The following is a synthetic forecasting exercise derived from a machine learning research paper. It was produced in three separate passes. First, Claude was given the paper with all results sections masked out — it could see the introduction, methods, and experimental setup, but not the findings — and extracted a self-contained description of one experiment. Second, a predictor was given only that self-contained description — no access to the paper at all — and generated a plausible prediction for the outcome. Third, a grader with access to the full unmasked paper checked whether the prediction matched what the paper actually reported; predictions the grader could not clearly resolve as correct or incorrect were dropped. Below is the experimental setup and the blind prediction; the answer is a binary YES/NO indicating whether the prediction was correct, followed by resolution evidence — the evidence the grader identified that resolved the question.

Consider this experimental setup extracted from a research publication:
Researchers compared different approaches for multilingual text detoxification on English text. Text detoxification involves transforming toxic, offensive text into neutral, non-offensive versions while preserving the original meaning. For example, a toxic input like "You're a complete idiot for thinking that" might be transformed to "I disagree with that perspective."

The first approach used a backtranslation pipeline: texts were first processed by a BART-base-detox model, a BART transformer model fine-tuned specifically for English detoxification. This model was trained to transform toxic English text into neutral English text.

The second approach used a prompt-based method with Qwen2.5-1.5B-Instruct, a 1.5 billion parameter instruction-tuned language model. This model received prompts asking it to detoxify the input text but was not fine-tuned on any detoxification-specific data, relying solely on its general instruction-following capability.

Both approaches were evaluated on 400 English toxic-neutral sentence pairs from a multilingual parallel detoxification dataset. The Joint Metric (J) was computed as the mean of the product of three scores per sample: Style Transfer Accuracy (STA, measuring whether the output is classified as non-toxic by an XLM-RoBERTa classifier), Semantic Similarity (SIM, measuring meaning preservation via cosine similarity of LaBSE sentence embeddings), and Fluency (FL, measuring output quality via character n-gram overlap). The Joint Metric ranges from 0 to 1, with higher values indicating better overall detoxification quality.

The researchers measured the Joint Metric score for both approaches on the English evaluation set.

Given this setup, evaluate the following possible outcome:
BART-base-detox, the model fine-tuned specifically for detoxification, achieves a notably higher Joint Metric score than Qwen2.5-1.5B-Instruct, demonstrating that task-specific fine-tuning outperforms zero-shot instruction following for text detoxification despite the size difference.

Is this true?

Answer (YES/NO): YES